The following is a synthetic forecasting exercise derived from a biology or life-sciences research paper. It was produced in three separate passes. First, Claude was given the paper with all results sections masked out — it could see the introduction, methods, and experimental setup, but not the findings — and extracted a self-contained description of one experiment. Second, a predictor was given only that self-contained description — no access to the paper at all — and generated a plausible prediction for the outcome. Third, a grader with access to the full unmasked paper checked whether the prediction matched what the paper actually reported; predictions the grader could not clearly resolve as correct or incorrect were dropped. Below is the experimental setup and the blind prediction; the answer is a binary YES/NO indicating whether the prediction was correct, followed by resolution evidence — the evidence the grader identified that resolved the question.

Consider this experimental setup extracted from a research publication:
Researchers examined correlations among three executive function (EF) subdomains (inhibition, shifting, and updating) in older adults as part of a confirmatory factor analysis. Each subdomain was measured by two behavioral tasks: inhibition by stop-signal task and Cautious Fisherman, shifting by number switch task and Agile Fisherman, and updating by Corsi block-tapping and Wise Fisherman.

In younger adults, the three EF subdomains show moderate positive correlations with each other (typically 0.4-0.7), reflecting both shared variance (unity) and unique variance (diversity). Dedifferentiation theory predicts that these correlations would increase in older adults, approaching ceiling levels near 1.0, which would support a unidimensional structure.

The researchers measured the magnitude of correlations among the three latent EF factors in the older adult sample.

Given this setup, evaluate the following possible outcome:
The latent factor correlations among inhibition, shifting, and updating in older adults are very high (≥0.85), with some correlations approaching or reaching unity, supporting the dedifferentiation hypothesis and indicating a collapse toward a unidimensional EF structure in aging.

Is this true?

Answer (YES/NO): NO